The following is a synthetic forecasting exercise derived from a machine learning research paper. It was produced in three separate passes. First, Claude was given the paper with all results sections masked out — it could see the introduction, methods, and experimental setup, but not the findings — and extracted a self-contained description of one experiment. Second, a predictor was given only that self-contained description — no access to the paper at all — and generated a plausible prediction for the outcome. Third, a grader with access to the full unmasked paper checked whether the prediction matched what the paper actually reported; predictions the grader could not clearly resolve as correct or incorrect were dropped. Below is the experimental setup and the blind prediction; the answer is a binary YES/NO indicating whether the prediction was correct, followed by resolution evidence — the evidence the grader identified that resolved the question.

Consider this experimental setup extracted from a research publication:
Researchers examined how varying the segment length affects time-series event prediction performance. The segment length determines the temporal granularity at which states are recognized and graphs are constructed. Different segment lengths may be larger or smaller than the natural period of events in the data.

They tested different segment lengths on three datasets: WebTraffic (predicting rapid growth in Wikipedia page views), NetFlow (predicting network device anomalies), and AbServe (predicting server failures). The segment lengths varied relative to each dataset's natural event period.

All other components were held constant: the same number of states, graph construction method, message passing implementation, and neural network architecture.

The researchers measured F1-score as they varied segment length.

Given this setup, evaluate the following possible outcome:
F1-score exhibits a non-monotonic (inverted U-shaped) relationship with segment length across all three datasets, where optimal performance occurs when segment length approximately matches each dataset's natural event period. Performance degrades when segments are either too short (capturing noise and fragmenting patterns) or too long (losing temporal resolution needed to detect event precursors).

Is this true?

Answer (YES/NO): NO